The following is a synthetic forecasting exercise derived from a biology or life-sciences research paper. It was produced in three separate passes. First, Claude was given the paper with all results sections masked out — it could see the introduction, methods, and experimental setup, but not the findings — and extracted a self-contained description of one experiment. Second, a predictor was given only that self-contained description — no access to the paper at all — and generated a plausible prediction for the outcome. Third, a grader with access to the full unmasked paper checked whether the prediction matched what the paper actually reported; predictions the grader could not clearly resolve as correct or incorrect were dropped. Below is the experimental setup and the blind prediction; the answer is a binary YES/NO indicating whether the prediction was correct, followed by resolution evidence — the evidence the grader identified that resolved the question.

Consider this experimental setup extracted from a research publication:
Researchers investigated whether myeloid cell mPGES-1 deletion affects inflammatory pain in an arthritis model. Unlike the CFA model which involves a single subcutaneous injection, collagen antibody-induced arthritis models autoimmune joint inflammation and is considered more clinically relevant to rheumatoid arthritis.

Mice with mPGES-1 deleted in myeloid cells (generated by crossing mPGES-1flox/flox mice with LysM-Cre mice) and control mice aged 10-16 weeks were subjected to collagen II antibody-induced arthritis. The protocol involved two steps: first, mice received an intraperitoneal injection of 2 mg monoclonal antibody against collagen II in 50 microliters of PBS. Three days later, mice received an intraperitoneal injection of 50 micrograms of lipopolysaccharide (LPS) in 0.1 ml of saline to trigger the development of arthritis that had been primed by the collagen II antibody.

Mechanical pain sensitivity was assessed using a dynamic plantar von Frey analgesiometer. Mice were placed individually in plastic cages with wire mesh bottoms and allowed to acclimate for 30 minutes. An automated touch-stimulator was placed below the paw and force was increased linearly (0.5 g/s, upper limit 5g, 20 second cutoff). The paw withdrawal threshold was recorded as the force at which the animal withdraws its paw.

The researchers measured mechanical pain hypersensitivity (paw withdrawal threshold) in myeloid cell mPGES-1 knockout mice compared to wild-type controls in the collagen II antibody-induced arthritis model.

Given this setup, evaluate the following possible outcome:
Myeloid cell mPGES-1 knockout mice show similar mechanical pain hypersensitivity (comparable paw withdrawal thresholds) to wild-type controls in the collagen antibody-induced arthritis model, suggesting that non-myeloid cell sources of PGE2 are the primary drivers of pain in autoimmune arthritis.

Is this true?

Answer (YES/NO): NO